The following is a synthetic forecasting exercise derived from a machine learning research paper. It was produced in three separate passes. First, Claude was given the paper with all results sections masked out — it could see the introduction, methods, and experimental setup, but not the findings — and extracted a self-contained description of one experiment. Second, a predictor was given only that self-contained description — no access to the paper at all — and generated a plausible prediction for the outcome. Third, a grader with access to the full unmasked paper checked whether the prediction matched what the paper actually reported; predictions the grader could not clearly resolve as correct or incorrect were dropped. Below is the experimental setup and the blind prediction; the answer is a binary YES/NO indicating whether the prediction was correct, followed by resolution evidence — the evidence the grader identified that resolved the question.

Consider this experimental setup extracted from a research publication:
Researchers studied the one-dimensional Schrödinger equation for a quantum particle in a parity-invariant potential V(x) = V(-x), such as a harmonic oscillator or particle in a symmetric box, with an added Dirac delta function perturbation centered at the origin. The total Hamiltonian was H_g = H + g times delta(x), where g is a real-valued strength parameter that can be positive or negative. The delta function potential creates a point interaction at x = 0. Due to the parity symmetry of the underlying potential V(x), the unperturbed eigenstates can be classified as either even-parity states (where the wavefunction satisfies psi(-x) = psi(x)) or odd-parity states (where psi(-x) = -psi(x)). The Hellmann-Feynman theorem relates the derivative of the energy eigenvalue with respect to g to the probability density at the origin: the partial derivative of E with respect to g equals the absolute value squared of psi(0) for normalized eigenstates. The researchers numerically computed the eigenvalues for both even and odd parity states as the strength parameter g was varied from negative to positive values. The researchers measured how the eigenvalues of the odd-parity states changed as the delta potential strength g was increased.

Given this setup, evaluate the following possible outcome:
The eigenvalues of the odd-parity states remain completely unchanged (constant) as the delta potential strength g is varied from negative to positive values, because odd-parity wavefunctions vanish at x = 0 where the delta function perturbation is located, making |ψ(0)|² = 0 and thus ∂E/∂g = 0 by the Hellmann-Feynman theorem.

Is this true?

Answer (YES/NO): YES